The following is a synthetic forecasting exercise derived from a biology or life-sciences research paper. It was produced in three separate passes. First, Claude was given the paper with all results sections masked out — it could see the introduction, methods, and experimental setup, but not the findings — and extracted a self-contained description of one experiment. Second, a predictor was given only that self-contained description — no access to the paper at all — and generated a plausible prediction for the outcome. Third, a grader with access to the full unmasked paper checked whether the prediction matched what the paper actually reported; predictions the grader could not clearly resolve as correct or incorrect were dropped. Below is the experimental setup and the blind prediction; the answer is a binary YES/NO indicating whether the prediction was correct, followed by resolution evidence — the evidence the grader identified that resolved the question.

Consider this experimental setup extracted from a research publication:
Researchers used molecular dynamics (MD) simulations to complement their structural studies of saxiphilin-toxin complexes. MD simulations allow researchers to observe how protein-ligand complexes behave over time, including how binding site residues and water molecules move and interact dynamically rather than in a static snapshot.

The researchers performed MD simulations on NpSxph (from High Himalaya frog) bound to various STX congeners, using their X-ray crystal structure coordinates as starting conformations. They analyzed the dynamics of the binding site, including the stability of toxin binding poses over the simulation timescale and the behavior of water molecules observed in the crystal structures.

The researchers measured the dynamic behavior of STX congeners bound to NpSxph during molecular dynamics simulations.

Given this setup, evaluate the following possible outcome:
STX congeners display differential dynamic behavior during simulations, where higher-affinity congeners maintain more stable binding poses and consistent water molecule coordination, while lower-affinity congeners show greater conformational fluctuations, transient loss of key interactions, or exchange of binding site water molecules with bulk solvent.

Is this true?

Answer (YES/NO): NO